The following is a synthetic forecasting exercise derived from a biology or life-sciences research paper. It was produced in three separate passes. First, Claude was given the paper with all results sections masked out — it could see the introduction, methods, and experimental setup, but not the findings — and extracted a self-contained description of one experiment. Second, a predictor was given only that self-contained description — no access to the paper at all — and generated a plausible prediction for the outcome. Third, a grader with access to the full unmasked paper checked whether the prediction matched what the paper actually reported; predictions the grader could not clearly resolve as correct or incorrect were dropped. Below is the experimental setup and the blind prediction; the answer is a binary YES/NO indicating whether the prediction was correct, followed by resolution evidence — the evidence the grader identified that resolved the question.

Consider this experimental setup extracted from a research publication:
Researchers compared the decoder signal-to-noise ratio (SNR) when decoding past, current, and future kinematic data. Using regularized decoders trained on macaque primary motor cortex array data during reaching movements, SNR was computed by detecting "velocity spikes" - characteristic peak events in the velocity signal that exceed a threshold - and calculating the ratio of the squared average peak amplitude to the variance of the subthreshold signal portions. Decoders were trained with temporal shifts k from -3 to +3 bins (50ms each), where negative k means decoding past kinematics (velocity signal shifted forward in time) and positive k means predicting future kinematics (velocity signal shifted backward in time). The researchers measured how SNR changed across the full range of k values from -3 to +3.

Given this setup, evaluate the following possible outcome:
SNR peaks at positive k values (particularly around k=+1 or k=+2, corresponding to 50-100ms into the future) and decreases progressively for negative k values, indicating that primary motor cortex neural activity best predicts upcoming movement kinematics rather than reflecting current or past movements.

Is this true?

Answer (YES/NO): NO